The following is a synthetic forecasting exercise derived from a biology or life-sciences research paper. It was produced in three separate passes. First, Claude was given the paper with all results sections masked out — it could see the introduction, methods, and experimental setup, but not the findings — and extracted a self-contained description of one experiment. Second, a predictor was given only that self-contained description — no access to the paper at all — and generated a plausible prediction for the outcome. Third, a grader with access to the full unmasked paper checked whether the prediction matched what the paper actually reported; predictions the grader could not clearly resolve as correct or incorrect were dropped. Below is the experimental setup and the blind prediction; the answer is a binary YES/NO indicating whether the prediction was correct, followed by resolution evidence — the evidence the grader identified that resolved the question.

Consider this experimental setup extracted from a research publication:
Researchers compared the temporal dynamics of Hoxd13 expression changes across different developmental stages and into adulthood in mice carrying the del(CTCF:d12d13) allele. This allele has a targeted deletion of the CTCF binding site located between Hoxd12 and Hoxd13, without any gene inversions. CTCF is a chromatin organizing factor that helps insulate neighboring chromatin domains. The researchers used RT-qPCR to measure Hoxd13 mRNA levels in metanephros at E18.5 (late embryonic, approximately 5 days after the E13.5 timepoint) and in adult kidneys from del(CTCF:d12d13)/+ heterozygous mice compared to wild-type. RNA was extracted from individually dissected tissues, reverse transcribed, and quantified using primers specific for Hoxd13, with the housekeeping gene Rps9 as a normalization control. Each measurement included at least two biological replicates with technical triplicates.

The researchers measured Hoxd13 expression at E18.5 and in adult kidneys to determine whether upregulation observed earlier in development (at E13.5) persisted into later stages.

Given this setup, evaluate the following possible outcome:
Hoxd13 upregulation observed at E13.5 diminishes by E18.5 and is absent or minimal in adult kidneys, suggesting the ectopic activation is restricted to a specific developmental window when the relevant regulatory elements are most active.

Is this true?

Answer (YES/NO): YES